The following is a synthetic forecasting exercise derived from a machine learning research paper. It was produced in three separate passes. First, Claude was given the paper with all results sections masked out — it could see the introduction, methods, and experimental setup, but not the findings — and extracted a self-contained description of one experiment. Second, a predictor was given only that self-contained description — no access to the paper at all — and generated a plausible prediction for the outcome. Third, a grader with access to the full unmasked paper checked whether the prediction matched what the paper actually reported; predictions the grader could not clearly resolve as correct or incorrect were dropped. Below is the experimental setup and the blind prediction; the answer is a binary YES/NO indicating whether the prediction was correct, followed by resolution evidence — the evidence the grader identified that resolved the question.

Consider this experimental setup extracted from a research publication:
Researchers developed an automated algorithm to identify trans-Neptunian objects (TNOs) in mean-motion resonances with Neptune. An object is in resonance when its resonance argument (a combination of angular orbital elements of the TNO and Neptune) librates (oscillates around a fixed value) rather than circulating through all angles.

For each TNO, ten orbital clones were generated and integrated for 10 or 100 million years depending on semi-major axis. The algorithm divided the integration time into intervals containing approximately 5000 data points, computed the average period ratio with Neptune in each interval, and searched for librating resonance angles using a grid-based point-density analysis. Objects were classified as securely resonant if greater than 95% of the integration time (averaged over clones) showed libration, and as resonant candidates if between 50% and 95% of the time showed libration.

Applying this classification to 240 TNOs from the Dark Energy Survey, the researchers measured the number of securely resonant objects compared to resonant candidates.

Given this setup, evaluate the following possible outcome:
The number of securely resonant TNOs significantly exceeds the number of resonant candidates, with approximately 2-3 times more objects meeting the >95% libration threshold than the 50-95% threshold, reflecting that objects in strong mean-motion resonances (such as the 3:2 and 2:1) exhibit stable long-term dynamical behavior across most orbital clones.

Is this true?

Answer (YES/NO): NO